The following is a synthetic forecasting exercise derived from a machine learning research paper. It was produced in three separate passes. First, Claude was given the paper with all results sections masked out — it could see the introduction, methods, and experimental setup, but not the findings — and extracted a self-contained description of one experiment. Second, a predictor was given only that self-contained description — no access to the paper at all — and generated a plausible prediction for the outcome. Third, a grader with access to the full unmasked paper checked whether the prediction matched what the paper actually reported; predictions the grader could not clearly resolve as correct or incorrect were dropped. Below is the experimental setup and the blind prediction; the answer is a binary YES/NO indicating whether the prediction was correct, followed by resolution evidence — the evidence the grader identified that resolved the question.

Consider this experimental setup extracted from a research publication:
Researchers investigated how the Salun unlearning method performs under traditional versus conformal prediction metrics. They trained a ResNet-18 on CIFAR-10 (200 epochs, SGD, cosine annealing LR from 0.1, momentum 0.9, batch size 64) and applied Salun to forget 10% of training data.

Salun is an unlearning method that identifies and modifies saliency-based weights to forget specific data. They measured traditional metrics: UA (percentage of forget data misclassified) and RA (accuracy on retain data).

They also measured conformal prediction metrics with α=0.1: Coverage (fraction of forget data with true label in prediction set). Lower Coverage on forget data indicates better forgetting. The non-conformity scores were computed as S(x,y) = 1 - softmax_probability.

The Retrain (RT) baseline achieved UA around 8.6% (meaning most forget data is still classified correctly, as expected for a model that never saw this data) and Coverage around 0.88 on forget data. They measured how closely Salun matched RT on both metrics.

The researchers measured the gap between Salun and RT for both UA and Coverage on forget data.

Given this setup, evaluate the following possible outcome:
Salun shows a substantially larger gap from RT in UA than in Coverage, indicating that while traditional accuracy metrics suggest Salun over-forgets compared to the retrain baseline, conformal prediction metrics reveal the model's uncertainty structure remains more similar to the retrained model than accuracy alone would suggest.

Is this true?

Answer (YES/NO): NO